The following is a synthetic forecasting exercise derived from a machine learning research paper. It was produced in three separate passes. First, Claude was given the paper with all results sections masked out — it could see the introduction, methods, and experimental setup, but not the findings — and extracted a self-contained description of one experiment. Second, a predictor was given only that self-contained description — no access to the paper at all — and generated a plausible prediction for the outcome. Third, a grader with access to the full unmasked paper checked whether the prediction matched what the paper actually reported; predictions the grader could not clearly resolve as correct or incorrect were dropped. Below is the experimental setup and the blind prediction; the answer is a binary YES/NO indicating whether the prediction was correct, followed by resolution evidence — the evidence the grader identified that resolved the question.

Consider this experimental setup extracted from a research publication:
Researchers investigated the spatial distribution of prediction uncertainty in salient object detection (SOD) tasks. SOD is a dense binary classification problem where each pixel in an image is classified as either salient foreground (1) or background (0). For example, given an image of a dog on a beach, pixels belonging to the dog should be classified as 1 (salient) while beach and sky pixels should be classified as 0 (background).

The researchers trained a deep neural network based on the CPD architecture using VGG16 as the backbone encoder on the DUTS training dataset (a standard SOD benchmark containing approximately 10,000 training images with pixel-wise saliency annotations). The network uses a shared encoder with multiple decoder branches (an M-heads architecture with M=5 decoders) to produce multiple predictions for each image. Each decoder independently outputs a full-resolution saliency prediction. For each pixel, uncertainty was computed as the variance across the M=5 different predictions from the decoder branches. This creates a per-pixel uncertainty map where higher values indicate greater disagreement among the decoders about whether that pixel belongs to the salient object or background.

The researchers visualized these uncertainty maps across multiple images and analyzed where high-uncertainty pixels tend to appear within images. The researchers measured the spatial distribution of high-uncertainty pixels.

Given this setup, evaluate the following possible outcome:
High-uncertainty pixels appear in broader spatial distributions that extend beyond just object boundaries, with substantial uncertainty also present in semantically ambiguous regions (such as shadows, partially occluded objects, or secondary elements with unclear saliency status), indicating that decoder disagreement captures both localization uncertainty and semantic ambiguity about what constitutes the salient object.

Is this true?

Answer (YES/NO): NO